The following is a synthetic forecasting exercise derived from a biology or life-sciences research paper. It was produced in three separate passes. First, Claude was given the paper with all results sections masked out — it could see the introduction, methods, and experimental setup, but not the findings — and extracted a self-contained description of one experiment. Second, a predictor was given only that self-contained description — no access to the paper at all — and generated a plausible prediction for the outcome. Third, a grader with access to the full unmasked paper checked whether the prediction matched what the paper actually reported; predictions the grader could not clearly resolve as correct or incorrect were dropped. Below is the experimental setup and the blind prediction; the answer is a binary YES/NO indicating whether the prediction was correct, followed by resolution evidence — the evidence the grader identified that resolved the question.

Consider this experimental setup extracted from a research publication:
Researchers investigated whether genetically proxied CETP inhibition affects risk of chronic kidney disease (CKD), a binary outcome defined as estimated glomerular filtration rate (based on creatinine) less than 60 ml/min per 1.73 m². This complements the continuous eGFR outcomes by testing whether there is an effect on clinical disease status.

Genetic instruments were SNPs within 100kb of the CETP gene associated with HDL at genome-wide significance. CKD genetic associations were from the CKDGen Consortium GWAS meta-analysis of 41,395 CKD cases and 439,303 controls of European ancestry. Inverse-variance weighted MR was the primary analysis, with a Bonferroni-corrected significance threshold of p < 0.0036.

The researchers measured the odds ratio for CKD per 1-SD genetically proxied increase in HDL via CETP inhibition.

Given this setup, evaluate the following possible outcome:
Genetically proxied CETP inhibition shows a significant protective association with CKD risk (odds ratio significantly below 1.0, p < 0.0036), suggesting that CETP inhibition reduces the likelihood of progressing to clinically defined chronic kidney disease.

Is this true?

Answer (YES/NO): YES